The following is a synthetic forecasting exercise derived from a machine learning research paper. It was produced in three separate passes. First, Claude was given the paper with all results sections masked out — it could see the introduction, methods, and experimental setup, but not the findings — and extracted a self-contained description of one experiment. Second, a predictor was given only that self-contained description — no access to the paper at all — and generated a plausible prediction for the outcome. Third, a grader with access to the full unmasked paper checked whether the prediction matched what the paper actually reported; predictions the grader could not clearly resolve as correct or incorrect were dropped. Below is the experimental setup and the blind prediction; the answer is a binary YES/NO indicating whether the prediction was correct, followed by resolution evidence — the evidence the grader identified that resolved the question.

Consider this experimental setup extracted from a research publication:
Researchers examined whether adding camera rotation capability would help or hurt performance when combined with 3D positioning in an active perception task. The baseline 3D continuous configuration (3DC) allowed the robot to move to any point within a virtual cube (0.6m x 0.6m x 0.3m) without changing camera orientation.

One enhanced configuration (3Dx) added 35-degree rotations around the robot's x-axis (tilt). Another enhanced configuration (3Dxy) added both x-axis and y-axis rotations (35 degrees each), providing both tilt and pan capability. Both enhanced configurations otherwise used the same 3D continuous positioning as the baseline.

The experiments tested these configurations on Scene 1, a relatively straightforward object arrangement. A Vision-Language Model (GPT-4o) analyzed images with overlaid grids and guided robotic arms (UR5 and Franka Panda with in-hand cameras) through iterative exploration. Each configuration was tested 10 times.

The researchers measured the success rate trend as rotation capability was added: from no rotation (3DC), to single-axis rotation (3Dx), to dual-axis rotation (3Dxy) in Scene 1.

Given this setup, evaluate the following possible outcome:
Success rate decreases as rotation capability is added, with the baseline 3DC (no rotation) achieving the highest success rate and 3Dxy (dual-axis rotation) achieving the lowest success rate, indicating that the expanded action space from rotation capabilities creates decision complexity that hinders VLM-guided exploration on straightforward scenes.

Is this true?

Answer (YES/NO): YES